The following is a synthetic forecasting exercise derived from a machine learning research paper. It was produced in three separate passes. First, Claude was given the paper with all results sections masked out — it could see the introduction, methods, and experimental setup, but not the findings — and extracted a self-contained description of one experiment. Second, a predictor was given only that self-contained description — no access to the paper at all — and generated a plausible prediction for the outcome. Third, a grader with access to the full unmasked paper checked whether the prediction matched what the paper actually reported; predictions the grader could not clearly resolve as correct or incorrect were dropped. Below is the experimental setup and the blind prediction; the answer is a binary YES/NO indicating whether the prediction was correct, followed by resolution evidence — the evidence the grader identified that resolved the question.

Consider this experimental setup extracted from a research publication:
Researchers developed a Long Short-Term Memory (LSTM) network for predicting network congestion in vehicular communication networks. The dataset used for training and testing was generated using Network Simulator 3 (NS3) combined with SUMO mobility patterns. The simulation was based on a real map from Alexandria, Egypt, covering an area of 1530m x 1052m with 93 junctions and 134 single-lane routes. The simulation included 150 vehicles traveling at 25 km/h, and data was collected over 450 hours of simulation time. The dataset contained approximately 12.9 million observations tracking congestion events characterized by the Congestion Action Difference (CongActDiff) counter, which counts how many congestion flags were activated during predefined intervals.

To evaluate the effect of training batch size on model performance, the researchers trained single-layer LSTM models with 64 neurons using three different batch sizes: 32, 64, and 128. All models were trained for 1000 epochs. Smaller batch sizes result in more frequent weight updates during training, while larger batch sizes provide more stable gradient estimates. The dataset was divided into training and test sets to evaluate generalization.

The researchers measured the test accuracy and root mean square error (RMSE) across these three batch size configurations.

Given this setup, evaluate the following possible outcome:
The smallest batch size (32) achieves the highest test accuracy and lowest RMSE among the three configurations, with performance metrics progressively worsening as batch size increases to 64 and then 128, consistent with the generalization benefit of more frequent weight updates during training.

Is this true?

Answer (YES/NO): YES